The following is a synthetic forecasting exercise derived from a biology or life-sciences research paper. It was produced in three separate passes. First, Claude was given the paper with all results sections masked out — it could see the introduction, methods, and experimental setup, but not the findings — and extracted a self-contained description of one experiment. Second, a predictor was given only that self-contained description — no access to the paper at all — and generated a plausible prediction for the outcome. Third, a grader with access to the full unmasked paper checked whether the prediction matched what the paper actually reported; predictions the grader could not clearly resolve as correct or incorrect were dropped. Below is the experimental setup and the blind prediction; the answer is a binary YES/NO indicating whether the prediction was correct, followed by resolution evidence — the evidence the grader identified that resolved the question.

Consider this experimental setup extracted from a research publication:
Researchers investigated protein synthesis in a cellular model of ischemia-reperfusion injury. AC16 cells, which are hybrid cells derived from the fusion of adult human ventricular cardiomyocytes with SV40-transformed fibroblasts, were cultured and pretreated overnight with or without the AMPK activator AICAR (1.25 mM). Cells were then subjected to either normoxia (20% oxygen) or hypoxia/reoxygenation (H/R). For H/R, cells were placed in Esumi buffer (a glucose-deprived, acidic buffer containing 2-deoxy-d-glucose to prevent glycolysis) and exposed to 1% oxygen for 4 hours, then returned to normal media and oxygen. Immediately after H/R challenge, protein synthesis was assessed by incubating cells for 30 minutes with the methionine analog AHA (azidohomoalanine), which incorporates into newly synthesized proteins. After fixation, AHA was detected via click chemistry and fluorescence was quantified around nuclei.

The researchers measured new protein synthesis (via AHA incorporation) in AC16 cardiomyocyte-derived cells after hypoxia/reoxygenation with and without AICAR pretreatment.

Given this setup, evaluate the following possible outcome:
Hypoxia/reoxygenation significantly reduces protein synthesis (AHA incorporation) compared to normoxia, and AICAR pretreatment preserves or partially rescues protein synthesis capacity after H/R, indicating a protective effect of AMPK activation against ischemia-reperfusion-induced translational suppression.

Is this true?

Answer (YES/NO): YES